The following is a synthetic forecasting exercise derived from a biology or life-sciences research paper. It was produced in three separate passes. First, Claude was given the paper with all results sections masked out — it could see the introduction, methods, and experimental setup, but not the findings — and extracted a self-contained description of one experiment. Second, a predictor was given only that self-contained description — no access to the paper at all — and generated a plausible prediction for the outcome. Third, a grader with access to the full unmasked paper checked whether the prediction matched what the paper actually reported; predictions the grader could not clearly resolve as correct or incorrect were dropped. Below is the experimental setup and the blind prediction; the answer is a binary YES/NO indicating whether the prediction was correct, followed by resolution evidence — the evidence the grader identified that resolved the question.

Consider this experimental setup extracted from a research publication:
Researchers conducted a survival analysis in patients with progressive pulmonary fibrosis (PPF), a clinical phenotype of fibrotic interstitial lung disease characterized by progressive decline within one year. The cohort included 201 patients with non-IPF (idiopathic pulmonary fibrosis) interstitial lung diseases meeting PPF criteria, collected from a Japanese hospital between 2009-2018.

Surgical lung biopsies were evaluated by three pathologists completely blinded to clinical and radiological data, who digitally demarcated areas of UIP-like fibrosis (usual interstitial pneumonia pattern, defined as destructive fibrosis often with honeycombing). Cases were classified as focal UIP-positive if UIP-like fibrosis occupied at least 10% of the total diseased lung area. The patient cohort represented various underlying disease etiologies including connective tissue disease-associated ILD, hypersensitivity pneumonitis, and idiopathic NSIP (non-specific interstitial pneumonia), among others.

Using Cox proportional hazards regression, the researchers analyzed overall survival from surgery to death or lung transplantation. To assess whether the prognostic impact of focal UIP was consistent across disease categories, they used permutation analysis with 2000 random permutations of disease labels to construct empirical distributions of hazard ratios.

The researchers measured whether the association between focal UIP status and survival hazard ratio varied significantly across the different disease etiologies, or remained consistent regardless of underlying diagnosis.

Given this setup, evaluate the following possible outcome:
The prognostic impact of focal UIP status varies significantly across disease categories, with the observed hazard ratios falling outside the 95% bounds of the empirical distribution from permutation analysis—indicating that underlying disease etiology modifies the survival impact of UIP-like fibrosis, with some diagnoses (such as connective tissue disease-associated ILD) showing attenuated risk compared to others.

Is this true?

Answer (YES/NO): YES